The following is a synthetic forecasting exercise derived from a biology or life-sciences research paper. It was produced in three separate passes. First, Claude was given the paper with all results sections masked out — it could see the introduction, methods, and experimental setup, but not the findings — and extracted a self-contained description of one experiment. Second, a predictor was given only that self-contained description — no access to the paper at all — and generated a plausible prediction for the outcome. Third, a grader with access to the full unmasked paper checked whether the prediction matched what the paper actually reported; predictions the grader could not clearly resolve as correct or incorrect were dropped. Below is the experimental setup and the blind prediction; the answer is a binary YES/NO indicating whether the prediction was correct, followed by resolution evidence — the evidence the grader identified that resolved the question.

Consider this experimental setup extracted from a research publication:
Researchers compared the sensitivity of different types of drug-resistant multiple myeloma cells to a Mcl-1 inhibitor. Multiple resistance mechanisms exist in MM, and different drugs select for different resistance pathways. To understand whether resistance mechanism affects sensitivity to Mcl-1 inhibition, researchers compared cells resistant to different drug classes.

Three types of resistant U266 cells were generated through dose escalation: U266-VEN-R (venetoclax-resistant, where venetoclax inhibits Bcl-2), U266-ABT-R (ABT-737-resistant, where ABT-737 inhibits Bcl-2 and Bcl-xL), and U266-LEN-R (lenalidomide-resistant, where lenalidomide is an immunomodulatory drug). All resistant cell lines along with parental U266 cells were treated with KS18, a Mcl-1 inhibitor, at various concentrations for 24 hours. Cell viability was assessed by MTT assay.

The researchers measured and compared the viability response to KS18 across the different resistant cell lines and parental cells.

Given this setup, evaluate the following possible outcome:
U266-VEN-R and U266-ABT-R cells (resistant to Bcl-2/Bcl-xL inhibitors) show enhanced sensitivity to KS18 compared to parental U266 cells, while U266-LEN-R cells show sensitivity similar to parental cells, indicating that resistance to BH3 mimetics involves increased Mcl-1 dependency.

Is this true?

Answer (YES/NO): NO